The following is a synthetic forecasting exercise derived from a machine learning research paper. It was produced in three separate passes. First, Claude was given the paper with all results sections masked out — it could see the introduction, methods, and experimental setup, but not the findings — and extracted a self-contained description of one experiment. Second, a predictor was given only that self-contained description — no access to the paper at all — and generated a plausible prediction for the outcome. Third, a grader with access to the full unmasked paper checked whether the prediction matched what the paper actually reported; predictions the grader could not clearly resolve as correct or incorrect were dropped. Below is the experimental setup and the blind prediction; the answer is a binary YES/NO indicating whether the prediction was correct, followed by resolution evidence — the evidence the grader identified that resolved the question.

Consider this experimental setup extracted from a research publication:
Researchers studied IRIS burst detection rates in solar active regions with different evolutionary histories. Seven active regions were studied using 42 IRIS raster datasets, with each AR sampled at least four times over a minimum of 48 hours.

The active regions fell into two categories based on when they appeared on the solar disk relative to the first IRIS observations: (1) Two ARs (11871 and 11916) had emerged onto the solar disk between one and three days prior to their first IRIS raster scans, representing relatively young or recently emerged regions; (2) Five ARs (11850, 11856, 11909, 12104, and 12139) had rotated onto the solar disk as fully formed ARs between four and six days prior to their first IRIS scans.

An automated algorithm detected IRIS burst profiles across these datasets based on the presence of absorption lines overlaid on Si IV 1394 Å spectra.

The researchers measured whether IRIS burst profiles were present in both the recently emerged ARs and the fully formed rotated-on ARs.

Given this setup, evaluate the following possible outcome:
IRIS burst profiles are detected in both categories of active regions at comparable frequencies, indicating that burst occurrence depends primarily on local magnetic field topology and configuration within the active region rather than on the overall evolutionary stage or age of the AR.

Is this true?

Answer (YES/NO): NO